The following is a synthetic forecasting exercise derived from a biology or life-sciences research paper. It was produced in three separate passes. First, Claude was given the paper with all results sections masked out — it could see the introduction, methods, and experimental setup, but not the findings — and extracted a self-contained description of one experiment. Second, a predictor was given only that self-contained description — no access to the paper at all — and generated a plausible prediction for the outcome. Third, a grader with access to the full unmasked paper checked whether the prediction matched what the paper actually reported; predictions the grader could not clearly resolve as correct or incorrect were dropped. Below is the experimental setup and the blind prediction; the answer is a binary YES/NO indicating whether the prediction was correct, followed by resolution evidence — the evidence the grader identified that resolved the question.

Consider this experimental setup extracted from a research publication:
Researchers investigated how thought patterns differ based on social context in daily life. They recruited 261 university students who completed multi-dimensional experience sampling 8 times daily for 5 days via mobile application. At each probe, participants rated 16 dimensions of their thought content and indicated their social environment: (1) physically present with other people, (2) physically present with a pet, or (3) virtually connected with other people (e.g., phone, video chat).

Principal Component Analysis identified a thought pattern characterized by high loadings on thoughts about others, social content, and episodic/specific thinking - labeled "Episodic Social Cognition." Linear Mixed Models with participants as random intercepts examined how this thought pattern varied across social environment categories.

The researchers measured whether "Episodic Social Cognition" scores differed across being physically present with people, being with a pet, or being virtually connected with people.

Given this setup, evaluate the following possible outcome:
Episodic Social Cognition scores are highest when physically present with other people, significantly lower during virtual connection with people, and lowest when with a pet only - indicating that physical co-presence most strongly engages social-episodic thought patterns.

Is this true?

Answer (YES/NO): NO